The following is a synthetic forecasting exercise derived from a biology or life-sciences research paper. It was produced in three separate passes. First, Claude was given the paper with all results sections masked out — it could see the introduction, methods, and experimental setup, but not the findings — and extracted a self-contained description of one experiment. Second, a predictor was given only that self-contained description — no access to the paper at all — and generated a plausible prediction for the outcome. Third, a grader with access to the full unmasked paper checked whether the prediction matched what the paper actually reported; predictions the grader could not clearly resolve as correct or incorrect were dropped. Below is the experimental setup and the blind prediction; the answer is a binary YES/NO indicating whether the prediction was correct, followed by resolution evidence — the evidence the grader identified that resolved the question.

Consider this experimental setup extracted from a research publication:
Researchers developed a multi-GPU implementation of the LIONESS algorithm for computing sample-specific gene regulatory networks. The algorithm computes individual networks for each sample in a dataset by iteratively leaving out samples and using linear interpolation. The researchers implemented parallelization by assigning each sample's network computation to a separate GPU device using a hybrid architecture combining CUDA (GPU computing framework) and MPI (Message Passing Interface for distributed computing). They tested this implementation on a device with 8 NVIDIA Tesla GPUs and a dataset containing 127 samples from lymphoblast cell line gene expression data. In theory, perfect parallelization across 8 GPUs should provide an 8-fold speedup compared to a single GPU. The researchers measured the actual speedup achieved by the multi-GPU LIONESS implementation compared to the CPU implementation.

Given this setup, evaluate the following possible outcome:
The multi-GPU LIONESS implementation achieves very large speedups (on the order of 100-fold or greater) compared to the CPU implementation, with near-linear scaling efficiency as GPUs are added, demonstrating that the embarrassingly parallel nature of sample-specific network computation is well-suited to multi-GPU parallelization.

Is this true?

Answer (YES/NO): NO